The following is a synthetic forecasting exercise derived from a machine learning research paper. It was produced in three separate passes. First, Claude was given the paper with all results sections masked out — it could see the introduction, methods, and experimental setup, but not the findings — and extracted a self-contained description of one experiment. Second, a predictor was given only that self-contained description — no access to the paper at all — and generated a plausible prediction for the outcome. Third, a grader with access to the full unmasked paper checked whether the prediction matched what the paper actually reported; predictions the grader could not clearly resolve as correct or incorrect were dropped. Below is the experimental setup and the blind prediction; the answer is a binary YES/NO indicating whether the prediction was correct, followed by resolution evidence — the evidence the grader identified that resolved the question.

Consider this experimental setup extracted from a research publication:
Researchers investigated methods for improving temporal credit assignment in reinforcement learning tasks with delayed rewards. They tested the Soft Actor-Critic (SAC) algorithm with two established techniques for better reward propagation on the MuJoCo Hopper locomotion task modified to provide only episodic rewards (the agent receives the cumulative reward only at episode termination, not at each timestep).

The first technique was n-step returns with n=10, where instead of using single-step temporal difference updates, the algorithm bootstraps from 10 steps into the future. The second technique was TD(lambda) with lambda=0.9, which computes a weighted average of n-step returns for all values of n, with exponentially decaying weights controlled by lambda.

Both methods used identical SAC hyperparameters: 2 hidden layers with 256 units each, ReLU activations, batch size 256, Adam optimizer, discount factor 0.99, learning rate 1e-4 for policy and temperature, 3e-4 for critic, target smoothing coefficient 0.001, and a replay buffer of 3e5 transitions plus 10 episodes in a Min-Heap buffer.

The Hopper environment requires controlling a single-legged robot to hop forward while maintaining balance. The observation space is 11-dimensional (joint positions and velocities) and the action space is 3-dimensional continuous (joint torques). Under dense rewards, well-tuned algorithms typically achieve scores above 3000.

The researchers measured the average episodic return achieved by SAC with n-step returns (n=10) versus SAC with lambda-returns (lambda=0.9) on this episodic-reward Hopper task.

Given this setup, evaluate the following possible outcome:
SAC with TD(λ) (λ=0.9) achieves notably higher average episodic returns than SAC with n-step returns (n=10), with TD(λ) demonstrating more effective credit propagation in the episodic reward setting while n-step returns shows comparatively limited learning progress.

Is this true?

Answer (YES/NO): NO